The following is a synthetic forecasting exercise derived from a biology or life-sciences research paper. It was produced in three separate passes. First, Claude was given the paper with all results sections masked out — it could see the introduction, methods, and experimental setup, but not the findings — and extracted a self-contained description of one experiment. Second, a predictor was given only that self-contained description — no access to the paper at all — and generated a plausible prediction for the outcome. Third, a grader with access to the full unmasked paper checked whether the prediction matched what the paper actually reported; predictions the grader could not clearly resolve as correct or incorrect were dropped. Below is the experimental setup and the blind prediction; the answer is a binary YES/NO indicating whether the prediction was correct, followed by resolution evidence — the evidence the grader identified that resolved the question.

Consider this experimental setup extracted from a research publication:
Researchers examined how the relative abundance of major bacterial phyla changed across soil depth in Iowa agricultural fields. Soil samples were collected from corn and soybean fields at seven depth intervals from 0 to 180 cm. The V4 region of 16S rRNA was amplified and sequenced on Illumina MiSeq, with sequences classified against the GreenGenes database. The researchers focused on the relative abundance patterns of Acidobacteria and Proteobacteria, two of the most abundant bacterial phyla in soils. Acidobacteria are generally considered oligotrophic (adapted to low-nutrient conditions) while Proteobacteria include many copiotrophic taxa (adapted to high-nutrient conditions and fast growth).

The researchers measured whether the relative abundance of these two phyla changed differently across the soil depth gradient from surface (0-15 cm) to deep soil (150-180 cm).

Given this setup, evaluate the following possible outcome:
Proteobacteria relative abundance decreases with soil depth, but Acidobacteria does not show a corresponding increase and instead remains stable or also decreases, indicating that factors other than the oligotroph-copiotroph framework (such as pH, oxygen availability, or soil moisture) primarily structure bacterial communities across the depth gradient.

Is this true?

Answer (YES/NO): NO